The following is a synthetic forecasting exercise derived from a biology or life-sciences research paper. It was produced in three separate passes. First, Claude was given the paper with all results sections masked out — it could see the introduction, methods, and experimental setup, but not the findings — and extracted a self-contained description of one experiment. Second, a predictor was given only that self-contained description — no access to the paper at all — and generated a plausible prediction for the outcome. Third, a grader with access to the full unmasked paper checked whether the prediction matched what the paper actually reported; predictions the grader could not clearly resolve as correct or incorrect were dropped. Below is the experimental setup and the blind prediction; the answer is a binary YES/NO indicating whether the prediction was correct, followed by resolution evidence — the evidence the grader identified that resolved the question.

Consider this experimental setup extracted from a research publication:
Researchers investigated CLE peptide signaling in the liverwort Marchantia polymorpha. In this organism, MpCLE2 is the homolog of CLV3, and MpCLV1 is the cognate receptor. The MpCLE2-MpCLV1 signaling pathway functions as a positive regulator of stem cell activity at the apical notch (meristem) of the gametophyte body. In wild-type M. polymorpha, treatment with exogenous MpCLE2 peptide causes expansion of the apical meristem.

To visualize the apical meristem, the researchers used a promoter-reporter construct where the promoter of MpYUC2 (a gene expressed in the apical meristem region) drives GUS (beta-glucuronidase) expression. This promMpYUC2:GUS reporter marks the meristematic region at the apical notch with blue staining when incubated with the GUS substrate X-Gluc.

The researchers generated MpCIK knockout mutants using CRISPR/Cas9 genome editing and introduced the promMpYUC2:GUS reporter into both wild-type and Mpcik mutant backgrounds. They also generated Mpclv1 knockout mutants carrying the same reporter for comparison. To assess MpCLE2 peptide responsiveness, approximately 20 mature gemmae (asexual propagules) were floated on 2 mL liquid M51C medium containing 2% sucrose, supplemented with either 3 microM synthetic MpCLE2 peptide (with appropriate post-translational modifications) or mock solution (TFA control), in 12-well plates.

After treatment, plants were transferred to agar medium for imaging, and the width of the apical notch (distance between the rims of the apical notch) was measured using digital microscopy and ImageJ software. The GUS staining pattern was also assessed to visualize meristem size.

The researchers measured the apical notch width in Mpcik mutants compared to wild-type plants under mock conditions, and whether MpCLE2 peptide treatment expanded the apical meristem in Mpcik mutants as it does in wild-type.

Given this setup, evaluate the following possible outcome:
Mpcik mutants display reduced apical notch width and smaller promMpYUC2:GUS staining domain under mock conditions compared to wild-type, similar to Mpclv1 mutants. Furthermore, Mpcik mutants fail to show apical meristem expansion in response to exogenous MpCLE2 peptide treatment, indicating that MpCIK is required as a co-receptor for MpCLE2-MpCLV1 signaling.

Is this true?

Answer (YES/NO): YES